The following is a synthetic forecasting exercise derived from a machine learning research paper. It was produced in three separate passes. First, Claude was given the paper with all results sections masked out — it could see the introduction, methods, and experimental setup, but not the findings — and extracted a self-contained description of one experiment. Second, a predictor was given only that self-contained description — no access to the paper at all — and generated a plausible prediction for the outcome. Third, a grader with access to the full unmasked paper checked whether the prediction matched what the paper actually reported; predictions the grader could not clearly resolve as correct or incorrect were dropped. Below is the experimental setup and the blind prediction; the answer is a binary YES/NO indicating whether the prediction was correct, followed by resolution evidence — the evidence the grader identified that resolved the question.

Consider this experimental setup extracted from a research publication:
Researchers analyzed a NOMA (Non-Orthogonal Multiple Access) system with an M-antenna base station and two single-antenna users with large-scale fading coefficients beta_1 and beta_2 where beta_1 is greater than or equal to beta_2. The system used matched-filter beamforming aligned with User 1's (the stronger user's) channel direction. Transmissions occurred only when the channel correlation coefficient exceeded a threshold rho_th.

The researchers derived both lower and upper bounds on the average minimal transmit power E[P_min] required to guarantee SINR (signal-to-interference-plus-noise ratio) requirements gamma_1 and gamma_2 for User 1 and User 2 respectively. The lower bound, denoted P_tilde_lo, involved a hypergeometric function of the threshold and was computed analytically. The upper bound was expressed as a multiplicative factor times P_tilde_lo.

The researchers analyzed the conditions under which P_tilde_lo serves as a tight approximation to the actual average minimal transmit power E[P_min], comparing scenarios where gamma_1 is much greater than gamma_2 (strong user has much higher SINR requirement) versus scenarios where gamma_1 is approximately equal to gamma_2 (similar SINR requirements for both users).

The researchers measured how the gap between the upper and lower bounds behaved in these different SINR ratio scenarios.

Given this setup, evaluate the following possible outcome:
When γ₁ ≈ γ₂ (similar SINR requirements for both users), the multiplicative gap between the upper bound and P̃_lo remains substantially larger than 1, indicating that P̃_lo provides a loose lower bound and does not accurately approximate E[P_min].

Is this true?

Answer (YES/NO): NO